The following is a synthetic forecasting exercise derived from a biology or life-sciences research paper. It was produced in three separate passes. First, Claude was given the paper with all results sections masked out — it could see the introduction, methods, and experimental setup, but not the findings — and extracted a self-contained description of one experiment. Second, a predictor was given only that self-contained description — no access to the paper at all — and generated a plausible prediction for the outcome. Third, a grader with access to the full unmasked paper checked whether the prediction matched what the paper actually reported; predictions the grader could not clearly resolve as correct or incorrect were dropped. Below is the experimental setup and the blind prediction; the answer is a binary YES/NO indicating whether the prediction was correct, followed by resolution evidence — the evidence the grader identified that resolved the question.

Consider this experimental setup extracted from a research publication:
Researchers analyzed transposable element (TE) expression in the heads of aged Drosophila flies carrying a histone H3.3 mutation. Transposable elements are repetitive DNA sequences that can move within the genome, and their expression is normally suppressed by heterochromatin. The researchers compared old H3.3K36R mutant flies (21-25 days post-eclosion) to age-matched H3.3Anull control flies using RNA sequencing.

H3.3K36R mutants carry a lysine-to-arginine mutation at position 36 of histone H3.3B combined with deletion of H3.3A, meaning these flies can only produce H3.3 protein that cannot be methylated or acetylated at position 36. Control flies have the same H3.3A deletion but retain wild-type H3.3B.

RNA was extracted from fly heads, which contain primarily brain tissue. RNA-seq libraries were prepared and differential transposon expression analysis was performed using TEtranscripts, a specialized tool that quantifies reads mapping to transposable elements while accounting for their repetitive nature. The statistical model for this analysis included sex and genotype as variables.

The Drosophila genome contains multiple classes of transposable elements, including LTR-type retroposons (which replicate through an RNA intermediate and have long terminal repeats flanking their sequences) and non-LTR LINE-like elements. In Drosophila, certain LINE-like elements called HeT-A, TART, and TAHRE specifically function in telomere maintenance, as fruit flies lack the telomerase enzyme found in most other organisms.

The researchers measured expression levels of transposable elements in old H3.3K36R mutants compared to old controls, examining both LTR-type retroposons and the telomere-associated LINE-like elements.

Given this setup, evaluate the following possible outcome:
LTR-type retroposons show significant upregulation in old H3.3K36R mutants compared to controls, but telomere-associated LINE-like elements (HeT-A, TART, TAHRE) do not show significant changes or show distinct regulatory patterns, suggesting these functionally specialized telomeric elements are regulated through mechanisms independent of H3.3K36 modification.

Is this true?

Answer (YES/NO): NO